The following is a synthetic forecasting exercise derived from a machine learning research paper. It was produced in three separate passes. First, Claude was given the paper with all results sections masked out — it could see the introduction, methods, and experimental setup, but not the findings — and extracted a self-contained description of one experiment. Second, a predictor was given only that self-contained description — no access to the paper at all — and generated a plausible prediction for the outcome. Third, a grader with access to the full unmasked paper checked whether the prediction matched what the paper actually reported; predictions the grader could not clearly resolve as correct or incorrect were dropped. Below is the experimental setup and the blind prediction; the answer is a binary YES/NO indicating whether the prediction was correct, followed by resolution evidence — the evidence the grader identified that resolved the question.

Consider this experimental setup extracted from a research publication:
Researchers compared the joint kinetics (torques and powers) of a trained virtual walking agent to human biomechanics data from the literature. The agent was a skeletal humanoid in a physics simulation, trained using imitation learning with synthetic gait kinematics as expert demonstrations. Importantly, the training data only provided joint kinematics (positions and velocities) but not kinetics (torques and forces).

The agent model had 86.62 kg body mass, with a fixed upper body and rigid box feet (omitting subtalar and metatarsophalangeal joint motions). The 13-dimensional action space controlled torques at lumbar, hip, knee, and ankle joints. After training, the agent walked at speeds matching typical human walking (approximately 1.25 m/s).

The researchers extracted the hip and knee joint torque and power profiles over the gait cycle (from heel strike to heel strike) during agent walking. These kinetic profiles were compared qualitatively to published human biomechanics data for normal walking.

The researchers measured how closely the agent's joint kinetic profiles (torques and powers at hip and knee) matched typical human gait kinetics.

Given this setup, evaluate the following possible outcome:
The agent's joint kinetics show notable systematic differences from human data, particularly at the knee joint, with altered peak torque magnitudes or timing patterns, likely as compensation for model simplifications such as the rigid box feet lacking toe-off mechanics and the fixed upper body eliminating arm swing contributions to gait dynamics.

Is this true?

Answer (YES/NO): YES